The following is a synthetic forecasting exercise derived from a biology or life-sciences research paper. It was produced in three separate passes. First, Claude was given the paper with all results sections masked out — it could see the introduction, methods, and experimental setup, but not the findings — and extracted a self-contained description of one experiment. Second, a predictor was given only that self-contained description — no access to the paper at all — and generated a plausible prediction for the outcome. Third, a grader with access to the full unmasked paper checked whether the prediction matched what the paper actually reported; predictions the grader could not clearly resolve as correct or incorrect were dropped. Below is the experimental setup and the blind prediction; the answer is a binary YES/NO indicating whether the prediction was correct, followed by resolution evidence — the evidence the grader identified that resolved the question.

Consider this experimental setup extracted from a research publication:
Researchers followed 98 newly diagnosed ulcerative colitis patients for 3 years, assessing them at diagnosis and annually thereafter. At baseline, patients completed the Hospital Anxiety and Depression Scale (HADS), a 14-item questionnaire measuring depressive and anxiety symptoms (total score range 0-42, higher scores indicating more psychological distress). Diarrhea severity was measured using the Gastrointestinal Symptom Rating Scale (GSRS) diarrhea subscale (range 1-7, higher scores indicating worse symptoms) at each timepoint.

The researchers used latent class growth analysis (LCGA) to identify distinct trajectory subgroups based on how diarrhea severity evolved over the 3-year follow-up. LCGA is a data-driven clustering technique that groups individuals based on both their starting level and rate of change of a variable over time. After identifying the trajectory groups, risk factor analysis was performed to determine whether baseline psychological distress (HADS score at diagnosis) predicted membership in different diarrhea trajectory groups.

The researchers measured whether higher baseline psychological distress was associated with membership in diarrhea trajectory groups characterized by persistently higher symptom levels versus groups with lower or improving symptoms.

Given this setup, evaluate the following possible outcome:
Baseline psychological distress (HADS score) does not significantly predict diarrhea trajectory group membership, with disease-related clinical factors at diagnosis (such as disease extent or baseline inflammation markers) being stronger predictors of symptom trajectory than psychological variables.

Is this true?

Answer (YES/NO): NO